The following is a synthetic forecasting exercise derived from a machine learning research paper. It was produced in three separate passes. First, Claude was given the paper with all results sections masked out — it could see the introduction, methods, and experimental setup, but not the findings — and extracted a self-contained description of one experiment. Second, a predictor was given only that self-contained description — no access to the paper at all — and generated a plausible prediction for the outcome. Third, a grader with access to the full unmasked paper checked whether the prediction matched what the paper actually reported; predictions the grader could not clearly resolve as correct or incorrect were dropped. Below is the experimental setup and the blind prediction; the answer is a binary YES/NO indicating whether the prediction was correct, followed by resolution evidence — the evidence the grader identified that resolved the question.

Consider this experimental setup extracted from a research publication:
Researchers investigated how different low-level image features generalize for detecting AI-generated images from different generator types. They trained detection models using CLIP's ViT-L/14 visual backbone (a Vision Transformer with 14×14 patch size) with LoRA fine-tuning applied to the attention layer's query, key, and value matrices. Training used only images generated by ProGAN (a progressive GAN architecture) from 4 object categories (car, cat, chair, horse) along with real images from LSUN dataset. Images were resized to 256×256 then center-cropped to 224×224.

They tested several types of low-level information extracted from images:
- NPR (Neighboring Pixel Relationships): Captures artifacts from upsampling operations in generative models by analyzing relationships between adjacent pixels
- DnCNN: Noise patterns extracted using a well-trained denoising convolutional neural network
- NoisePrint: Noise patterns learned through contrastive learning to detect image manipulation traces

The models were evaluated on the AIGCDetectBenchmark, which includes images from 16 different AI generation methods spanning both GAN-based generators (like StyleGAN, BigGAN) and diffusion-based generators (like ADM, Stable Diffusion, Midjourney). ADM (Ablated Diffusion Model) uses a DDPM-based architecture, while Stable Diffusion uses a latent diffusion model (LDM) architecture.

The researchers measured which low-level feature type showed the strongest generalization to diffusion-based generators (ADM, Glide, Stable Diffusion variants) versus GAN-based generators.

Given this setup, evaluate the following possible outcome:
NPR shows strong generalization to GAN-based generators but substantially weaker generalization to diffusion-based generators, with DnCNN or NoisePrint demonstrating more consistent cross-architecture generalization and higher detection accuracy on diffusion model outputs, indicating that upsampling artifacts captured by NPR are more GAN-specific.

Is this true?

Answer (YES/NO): YES